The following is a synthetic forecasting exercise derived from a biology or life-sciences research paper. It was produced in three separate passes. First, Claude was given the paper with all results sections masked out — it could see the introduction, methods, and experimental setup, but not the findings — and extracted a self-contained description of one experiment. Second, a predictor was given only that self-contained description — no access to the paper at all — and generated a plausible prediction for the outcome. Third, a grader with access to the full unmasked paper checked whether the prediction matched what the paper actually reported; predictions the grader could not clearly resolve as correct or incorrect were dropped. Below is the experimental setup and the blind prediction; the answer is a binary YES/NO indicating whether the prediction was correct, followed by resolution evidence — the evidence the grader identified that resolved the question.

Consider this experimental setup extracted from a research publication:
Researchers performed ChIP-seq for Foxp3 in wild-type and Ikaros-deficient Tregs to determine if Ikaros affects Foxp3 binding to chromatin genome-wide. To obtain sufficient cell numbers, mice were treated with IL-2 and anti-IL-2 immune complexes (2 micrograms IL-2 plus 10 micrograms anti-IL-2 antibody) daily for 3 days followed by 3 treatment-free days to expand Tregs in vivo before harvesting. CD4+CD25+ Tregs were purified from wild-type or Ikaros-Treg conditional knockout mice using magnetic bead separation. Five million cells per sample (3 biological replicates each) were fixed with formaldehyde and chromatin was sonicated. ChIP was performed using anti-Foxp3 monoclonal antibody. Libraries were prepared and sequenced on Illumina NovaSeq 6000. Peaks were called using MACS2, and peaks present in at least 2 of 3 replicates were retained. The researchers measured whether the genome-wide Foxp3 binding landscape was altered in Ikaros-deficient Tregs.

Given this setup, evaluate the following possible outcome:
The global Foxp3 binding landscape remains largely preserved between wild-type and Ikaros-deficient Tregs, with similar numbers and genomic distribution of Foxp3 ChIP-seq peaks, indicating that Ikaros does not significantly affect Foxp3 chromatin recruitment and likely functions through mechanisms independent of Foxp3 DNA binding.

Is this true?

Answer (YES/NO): NO